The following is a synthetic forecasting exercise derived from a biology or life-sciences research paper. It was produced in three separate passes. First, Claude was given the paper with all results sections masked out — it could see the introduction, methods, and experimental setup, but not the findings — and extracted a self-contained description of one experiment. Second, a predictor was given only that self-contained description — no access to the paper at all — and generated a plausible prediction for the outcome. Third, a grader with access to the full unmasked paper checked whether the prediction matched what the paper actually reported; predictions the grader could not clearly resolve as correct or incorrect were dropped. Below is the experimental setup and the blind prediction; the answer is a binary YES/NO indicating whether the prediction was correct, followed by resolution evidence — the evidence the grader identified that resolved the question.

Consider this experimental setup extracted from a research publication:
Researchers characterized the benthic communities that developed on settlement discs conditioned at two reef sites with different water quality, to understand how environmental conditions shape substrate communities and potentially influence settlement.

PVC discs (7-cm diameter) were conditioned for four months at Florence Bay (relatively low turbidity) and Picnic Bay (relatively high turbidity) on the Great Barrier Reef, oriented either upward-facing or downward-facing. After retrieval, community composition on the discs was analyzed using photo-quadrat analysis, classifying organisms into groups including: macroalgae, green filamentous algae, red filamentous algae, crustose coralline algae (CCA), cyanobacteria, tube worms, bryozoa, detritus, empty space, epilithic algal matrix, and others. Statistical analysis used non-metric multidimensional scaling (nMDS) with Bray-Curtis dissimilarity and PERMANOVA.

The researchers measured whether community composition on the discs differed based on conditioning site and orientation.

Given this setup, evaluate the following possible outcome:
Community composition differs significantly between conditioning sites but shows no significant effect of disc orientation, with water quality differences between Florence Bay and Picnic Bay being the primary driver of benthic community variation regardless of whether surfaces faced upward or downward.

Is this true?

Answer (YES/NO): NO